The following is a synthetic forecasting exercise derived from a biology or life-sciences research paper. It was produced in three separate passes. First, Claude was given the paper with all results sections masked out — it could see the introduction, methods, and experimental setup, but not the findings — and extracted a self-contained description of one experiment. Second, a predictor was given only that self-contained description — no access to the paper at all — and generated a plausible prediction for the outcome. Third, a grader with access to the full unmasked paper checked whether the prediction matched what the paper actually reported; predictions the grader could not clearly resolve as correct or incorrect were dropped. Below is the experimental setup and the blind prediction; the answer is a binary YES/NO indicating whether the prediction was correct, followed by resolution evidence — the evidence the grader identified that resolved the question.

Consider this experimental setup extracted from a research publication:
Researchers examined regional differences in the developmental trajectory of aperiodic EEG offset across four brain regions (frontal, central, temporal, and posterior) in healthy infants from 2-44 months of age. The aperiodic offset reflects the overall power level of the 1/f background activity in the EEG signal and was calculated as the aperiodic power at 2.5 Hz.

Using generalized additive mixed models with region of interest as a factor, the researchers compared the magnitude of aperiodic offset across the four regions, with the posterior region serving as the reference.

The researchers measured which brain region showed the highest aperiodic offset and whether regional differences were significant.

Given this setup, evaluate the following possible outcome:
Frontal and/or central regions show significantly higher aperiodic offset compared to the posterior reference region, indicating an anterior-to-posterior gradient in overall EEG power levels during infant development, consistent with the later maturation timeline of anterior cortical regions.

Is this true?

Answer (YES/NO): NO